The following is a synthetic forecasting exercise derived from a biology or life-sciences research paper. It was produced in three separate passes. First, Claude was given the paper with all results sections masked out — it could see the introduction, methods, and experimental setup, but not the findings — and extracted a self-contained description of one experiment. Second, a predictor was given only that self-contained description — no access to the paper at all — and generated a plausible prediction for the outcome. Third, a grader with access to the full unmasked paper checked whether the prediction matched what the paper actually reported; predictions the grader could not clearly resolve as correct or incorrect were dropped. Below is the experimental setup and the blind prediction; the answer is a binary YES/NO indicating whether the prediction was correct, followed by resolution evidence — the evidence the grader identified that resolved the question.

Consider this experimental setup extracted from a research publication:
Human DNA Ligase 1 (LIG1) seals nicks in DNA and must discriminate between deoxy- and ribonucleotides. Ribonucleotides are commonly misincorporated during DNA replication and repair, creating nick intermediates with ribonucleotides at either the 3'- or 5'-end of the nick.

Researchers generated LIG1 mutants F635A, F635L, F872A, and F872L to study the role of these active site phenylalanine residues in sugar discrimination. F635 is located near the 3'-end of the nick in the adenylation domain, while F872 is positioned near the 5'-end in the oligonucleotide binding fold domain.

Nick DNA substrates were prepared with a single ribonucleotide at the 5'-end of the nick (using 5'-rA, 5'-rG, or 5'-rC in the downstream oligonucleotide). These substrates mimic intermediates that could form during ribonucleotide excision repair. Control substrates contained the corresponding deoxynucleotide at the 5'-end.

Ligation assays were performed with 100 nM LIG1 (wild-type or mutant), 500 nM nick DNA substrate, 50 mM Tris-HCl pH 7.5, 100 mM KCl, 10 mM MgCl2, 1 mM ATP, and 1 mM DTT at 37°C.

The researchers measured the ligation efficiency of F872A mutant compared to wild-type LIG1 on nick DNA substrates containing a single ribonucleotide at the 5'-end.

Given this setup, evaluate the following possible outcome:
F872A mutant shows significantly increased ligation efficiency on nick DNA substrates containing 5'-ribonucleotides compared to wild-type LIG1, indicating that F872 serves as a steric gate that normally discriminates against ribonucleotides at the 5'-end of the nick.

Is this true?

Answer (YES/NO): NO